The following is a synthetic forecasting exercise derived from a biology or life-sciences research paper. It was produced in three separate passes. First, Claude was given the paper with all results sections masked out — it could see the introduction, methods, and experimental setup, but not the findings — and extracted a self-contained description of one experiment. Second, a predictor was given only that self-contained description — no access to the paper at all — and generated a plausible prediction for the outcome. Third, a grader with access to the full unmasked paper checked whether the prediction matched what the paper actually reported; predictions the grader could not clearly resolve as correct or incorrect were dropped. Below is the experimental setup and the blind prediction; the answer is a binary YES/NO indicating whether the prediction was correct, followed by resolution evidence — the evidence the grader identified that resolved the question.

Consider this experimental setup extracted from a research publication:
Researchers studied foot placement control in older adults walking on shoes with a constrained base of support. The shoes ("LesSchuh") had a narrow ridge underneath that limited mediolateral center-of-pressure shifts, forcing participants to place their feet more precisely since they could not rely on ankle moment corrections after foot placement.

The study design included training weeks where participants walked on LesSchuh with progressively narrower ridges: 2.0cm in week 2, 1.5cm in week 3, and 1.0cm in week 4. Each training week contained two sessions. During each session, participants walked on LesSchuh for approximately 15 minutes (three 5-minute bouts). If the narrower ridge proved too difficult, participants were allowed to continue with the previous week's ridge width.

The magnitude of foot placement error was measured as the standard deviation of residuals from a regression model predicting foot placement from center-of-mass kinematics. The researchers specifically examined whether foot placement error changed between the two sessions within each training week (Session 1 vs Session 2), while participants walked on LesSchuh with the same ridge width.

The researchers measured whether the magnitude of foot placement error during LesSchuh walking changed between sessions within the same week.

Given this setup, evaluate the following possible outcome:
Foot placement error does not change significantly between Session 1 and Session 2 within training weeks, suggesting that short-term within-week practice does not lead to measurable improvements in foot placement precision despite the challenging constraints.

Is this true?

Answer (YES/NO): NO